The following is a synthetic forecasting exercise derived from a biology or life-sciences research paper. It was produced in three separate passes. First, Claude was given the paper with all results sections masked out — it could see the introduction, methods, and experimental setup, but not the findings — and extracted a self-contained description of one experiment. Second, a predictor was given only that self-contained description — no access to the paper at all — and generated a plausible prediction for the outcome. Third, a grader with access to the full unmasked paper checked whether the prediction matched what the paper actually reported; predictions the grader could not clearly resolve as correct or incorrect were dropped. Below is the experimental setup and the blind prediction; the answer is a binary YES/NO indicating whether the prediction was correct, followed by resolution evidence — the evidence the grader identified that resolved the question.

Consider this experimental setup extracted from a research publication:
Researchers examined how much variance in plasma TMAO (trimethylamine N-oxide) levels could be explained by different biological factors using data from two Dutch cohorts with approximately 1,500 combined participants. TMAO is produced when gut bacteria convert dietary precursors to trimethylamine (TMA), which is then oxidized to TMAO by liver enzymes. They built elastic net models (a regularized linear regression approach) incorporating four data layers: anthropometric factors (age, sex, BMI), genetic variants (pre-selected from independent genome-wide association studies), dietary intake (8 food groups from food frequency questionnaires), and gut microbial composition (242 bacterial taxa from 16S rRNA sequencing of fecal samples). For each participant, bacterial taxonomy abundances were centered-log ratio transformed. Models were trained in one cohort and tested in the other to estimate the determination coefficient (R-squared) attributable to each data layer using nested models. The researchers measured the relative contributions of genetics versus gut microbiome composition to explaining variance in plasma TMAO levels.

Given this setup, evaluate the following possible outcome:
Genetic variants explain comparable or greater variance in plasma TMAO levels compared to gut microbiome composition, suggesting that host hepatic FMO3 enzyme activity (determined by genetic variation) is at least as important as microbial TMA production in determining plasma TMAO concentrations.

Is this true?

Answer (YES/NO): NO